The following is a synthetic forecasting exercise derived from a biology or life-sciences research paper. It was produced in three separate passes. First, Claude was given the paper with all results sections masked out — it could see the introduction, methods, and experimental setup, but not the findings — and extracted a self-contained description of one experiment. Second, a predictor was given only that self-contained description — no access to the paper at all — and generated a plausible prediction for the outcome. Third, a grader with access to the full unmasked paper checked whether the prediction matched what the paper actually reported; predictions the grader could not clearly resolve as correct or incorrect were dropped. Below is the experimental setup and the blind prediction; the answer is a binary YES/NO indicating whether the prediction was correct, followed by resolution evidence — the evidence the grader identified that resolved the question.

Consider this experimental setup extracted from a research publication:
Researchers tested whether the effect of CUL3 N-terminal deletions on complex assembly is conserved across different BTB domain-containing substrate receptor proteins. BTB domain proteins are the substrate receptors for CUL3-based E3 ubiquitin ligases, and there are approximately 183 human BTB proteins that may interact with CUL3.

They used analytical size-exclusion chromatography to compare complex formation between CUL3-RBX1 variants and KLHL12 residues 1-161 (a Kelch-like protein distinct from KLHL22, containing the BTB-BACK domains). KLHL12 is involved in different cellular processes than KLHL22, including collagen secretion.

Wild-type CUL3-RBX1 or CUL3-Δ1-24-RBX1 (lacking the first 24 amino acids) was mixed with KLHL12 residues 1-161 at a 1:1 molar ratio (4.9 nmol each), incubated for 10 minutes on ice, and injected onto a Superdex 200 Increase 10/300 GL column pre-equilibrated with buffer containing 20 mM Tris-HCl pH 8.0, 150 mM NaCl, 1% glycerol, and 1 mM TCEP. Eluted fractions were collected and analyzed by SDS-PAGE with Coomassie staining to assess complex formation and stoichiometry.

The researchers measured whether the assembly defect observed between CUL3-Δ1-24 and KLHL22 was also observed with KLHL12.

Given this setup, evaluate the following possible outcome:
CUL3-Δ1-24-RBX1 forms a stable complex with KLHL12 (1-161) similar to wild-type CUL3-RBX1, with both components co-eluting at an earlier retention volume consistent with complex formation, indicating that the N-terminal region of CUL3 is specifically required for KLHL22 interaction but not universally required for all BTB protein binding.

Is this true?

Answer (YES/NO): NO